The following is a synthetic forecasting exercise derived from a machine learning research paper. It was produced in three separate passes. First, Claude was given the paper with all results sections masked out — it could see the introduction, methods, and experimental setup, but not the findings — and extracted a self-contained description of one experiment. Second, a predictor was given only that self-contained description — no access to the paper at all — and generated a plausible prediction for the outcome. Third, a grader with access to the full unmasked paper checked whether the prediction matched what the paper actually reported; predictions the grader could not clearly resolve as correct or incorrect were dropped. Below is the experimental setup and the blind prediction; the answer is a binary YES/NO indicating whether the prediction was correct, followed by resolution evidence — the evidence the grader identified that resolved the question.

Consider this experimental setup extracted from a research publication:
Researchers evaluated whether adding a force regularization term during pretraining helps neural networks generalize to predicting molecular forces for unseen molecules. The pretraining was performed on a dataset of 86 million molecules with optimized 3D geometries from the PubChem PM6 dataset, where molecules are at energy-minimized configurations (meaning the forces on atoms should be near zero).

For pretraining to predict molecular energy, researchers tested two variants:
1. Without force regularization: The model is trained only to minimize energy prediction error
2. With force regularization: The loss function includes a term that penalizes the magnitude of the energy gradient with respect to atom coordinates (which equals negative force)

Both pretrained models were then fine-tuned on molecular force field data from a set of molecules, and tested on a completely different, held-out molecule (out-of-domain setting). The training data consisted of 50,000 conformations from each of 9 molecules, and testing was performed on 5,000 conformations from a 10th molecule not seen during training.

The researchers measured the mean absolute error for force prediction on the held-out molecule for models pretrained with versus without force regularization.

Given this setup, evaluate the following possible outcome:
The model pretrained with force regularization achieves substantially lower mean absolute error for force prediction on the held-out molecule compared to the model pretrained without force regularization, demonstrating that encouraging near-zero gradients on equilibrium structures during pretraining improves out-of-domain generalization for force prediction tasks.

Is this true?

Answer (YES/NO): YES